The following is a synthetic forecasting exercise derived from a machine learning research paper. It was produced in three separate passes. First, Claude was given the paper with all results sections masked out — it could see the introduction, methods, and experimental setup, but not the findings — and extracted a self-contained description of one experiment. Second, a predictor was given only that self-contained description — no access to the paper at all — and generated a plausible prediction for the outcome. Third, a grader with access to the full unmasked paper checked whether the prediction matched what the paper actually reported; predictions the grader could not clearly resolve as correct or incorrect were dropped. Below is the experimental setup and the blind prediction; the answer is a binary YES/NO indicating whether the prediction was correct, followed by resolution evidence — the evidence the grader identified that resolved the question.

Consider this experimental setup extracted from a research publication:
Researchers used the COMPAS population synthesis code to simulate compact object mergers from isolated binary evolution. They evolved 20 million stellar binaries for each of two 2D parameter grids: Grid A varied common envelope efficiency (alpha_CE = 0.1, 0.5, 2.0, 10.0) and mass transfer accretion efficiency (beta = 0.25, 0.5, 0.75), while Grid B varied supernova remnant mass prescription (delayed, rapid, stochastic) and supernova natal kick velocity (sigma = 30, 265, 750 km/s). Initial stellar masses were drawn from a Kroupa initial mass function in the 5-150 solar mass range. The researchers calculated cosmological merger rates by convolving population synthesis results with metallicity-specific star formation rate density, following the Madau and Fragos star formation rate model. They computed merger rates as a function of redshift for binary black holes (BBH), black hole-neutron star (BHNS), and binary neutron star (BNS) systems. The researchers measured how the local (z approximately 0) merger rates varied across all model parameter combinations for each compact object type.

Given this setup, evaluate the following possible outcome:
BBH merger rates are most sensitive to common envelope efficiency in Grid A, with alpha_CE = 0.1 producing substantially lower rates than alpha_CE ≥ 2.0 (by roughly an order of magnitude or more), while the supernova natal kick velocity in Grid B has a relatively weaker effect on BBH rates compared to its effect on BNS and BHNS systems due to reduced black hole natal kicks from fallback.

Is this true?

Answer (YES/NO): NO